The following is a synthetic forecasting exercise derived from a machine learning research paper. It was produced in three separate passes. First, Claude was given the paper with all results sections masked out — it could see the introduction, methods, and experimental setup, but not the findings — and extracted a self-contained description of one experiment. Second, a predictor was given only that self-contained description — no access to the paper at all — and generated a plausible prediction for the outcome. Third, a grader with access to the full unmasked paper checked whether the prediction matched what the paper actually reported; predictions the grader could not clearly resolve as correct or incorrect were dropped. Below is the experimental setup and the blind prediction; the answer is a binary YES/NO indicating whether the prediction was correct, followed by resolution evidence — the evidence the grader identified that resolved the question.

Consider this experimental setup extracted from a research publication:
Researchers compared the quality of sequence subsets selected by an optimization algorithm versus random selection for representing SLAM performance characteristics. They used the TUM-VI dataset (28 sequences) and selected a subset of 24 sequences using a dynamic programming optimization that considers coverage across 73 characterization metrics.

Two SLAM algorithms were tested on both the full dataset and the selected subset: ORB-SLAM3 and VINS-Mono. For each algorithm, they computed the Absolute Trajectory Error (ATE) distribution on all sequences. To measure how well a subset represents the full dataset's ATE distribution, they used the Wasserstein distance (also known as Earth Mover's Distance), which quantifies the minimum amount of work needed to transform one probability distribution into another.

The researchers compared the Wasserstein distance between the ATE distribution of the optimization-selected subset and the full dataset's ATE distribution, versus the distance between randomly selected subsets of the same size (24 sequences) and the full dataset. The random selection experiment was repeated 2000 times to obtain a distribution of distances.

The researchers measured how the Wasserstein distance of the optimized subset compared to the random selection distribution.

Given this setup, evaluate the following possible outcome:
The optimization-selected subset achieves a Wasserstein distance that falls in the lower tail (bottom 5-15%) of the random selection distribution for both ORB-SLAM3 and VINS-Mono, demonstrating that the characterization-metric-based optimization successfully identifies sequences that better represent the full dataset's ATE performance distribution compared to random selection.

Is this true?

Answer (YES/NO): NO